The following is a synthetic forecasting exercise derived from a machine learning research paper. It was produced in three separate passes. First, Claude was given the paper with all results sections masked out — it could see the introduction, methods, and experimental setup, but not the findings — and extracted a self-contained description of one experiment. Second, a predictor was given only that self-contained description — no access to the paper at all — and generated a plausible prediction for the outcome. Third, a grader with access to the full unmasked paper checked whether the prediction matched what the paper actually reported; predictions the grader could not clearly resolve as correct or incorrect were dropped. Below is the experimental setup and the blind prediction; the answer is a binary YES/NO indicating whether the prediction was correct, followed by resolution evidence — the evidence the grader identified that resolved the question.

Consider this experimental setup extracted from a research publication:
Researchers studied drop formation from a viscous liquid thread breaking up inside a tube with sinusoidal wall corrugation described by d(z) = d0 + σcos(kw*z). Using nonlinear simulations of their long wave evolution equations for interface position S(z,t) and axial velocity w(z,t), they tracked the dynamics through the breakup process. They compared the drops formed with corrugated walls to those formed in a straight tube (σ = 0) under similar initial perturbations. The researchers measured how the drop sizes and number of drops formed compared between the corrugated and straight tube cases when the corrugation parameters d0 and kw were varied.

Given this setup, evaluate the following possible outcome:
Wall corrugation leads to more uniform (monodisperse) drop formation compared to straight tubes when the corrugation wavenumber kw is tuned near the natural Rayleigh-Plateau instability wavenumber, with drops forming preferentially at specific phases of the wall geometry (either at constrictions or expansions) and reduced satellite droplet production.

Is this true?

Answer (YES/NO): NO